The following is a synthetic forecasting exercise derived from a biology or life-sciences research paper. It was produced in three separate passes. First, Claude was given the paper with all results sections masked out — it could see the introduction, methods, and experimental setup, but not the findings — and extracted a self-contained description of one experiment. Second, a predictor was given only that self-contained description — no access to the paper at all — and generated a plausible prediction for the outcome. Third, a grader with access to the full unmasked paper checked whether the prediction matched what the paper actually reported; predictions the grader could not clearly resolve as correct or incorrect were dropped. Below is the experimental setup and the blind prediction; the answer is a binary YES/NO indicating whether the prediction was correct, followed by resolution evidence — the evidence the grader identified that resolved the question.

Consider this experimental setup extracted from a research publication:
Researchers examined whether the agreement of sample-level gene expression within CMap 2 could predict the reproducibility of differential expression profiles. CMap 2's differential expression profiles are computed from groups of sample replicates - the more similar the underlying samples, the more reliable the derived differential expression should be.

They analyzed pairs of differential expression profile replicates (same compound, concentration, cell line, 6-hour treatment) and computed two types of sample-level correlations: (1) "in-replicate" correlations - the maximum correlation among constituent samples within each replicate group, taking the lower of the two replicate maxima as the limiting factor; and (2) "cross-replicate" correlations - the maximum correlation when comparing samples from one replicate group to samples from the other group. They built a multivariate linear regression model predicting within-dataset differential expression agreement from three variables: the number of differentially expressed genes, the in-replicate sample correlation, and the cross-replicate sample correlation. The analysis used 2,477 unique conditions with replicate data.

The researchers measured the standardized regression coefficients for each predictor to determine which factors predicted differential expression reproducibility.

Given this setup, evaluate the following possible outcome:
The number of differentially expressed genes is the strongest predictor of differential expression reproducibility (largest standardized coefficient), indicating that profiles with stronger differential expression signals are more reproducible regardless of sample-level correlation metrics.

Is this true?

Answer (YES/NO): YES